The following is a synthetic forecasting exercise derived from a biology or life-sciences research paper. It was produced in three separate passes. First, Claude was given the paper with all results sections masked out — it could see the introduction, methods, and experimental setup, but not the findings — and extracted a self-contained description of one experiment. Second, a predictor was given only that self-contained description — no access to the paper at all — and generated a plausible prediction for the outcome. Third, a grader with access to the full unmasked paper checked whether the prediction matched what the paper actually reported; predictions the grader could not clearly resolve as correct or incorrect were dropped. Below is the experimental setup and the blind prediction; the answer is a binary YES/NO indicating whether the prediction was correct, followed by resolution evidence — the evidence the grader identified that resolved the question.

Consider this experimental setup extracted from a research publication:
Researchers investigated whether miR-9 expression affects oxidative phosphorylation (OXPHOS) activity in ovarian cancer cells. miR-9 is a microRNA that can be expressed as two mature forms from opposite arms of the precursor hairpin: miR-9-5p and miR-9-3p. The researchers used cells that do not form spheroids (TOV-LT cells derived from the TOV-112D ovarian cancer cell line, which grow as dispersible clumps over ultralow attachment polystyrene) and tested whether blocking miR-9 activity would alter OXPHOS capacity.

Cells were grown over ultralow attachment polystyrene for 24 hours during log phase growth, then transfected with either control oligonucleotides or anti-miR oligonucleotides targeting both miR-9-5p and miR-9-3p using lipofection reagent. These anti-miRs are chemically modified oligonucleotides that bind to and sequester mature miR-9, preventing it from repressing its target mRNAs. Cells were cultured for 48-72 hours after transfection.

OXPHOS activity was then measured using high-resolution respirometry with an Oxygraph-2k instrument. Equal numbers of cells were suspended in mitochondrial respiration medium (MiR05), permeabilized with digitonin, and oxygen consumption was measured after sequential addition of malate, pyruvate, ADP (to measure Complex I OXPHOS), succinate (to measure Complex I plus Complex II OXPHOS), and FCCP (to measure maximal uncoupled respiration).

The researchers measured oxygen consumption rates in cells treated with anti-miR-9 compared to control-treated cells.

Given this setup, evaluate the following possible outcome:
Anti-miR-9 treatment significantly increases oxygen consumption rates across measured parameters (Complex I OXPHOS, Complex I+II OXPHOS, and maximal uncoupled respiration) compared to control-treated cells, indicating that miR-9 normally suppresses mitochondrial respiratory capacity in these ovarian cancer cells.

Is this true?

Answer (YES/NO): YES